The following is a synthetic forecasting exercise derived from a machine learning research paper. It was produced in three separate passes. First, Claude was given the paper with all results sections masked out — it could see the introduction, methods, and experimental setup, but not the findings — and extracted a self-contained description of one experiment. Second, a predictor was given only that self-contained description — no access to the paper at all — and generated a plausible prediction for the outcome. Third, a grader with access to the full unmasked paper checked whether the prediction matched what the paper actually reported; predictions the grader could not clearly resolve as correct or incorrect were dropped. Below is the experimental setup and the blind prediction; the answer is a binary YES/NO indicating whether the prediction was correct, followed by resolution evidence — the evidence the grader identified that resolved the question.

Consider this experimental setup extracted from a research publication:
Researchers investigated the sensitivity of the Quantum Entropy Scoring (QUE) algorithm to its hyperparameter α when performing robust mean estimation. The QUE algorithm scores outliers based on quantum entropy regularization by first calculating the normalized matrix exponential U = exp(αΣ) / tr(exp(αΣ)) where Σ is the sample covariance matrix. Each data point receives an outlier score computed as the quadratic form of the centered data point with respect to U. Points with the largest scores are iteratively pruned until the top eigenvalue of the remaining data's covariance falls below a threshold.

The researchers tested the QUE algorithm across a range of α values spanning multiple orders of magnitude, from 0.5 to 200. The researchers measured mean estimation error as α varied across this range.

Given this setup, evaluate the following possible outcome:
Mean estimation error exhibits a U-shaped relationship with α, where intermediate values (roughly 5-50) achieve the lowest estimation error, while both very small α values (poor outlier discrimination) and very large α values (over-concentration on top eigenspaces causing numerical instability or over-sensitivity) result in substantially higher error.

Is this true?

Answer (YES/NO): NO